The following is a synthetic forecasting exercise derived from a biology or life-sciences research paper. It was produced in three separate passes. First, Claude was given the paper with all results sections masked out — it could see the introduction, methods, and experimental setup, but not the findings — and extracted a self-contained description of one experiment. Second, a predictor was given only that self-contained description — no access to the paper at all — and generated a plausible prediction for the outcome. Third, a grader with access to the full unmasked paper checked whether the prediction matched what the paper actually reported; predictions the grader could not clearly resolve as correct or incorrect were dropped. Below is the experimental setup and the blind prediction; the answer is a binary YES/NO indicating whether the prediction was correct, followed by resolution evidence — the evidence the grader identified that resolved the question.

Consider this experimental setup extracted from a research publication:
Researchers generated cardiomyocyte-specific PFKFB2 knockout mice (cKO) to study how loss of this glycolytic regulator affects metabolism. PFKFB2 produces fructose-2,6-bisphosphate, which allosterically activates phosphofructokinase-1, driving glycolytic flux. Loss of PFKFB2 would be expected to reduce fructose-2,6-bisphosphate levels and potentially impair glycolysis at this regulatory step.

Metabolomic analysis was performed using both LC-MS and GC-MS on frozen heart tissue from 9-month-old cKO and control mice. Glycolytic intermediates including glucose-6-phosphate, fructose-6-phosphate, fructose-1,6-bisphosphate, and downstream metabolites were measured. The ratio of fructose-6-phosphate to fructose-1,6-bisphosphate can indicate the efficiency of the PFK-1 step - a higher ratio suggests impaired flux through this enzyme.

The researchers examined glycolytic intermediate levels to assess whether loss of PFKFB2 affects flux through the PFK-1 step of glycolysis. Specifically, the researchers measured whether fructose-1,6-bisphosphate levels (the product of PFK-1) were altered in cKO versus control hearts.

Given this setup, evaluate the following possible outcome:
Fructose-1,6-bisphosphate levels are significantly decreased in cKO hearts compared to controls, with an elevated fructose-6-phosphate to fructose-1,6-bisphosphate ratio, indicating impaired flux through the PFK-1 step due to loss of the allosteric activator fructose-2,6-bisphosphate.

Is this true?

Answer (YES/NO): NO